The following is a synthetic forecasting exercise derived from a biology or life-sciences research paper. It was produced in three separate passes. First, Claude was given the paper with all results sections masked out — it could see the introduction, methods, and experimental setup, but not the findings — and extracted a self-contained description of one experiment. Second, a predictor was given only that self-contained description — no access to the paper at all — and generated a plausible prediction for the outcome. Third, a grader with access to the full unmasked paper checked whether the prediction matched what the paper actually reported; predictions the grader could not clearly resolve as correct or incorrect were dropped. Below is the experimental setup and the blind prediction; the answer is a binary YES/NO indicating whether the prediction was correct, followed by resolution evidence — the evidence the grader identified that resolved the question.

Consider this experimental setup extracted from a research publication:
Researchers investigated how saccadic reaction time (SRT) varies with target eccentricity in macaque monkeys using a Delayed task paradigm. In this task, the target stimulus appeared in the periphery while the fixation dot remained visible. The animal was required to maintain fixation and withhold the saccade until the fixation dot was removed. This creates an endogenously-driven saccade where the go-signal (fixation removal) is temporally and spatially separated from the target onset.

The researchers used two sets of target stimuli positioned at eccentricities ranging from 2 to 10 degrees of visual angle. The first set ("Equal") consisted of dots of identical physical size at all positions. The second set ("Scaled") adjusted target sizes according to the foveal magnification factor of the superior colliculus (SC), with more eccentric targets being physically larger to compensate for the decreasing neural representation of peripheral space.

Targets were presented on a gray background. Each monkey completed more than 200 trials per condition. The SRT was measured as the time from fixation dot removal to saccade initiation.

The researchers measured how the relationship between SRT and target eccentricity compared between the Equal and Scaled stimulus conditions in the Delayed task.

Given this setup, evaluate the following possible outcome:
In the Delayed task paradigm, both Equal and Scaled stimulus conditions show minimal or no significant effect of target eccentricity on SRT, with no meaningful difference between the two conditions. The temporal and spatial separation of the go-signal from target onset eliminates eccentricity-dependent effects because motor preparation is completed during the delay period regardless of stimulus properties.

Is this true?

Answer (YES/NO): NO